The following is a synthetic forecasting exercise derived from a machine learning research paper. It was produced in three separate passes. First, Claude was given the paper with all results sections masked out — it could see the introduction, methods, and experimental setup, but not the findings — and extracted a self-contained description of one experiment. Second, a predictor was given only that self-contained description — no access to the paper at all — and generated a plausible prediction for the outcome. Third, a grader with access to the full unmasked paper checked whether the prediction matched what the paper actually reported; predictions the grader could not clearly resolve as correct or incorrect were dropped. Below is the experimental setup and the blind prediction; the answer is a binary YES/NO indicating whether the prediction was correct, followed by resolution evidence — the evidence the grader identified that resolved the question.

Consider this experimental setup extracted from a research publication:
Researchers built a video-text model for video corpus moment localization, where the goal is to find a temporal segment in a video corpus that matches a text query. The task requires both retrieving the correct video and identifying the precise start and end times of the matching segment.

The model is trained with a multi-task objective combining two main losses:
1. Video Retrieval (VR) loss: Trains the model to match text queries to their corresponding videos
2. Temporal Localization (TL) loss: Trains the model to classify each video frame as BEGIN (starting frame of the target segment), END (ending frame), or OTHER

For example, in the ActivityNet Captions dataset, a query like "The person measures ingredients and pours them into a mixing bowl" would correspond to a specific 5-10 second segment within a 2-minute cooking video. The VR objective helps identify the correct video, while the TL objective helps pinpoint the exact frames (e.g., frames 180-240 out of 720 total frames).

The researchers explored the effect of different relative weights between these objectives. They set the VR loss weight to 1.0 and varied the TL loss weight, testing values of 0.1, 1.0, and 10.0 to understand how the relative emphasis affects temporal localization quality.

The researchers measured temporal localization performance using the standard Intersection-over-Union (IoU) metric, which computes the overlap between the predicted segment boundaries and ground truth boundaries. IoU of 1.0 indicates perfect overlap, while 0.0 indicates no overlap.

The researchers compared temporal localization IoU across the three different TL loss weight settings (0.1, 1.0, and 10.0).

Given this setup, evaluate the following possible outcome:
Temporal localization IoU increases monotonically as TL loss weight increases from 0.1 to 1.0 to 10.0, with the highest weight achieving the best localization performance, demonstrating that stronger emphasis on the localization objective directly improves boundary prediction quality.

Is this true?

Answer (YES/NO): NO